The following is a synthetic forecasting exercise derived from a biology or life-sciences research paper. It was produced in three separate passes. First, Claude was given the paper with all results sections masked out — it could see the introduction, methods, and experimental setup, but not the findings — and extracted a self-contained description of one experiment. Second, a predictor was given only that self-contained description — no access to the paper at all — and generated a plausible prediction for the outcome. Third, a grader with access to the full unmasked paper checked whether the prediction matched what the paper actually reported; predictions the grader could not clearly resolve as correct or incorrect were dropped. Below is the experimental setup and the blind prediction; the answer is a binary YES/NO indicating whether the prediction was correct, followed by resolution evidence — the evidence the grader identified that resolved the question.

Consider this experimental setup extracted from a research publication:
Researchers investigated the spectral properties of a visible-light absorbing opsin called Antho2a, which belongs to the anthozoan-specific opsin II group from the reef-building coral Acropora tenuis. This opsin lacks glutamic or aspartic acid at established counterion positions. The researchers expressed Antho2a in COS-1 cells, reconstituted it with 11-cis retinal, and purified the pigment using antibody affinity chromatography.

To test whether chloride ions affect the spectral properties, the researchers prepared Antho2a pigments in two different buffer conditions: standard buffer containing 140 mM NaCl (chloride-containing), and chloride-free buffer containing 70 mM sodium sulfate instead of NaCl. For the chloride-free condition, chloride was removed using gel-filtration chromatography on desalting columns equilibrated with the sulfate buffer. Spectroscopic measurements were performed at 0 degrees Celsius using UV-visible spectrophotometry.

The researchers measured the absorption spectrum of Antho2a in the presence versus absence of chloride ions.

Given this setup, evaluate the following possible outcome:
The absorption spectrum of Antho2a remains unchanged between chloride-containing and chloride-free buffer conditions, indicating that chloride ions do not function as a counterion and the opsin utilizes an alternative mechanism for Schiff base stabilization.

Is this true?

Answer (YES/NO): NO